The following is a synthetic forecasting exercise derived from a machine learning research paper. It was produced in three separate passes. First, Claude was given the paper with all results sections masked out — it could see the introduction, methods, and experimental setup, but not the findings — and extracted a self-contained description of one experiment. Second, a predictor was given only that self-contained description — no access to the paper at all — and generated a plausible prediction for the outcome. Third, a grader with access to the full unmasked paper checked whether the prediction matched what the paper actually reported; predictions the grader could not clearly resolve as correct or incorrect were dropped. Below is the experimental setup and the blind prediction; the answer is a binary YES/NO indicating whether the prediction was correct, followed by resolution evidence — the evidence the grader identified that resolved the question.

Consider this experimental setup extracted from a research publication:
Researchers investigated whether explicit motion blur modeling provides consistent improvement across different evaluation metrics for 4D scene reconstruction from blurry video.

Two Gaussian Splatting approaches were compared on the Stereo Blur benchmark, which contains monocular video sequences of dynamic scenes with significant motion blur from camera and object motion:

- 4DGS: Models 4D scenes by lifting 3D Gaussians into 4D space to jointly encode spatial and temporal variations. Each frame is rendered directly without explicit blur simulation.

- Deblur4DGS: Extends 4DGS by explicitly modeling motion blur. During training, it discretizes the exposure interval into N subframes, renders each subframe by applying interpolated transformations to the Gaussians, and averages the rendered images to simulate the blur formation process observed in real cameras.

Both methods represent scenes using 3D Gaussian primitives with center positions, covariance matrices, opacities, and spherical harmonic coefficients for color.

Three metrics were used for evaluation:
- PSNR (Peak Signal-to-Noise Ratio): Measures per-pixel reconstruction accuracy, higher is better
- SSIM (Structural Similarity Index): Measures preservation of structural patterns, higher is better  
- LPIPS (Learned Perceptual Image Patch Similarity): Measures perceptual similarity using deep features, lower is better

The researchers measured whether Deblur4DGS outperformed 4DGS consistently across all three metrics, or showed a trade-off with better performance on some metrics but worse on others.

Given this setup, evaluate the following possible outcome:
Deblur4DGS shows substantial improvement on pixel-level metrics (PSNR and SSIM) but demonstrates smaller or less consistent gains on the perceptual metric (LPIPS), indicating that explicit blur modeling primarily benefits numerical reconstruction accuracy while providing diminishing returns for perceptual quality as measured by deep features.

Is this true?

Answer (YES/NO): NO